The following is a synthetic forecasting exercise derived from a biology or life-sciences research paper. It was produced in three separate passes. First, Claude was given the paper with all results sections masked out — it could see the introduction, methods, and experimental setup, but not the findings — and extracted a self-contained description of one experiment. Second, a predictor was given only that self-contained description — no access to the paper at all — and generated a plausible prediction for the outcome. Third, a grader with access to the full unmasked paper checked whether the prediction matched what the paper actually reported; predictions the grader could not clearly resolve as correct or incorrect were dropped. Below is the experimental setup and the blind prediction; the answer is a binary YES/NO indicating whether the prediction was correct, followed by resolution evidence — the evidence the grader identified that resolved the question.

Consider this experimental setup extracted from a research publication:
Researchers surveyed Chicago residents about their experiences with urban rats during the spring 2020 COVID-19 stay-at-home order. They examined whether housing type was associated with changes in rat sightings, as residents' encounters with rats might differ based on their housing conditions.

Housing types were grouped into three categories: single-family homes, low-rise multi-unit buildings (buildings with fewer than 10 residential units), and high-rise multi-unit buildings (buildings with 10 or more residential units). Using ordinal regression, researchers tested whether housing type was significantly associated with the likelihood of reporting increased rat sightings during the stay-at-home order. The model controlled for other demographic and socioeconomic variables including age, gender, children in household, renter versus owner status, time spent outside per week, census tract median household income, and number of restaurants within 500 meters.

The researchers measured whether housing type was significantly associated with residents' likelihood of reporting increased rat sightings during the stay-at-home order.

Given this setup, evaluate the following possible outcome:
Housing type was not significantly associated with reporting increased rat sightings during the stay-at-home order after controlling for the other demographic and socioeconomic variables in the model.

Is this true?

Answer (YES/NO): NO